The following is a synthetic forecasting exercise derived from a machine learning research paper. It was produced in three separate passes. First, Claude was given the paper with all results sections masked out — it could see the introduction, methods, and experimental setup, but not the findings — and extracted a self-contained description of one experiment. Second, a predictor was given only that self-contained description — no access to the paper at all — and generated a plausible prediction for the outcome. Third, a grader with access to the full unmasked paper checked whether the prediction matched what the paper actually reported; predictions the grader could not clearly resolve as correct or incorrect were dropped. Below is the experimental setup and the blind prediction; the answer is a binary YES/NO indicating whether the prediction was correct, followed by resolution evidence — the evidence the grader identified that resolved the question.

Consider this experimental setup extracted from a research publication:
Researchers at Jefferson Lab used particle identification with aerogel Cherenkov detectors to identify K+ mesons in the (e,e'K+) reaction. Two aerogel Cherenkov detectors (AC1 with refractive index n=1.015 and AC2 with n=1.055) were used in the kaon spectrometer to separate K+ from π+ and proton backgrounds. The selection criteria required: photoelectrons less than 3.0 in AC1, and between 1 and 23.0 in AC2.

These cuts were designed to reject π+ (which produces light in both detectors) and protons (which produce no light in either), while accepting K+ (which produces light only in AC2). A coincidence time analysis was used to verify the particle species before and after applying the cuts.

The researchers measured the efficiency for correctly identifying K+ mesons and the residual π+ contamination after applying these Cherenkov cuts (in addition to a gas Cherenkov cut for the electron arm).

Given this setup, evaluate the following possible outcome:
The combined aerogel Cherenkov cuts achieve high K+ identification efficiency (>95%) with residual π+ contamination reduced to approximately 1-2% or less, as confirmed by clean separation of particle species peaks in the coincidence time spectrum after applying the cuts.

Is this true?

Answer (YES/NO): NO